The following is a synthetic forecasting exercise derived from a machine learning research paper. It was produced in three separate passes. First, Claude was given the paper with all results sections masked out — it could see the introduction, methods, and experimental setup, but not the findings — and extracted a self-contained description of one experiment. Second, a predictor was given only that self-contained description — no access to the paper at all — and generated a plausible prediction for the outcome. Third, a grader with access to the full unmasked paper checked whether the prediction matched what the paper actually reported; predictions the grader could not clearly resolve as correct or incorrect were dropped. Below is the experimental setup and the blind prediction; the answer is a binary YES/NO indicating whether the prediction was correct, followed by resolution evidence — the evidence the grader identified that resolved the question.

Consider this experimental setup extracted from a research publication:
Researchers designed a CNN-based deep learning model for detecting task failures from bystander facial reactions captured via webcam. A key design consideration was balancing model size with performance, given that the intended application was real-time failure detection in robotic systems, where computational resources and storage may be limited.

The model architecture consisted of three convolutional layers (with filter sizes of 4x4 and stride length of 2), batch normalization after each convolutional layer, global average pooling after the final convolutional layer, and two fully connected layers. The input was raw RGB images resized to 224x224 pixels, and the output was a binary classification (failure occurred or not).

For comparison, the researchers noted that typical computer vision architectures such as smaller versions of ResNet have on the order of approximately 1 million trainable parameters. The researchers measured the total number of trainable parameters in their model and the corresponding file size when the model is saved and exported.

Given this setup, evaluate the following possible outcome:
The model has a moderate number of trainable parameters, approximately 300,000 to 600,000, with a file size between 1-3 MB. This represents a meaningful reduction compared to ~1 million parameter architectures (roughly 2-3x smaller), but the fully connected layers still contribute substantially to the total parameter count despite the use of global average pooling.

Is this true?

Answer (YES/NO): NO